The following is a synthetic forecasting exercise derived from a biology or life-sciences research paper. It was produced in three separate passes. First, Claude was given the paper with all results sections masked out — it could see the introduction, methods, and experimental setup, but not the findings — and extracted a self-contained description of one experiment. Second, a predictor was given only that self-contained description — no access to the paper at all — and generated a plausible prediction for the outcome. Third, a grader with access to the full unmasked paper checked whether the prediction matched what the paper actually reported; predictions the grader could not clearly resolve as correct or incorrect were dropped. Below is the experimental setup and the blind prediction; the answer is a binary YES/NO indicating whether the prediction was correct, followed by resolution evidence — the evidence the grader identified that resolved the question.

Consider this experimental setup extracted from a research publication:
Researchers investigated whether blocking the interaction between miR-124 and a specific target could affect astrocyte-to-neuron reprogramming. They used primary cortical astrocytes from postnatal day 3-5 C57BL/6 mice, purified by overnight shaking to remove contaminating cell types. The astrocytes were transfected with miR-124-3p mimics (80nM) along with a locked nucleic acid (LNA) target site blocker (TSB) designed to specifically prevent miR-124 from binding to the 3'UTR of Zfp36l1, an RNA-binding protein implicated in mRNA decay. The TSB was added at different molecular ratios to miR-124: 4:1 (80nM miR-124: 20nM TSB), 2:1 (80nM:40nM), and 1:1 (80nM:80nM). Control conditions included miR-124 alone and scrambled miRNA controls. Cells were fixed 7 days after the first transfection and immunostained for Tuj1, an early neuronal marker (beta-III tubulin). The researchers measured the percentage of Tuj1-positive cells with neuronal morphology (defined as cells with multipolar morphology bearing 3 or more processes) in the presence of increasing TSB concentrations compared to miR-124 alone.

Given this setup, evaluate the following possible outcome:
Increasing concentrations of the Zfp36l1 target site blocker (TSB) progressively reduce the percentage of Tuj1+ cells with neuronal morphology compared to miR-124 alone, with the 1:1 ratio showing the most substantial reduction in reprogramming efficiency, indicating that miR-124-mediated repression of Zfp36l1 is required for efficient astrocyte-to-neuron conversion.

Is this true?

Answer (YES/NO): NO